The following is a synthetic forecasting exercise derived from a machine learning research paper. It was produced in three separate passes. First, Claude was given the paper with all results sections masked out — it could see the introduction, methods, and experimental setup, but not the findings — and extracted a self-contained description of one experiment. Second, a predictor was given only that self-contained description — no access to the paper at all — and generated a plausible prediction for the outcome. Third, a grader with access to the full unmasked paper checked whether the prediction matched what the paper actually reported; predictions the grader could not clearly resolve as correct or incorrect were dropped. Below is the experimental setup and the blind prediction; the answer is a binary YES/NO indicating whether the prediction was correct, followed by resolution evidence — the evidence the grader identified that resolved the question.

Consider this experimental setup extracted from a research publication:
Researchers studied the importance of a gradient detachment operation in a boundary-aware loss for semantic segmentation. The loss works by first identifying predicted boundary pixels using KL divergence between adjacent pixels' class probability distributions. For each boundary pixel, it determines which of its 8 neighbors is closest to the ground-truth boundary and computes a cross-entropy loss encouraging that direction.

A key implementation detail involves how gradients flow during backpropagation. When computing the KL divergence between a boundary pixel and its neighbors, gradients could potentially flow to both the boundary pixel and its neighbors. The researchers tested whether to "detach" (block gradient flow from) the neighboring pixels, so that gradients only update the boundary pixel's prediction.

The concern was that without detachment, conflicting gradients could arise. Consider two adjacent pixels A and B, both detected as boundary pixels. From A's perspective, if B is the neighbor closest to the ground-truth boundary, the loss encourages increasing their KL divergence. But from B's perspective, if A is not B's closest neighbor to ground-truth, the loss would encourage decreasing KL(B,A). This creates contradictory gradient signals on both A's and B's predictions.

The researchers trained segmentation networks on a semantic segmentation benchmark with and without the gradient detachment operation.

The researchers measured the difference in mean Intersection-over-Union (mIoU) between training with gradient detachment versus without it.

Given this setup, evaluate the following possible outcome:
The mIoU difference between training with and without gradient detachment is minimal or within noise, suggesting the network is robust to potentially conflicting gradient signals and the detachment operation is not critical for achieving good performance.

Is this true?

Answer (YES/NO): NO